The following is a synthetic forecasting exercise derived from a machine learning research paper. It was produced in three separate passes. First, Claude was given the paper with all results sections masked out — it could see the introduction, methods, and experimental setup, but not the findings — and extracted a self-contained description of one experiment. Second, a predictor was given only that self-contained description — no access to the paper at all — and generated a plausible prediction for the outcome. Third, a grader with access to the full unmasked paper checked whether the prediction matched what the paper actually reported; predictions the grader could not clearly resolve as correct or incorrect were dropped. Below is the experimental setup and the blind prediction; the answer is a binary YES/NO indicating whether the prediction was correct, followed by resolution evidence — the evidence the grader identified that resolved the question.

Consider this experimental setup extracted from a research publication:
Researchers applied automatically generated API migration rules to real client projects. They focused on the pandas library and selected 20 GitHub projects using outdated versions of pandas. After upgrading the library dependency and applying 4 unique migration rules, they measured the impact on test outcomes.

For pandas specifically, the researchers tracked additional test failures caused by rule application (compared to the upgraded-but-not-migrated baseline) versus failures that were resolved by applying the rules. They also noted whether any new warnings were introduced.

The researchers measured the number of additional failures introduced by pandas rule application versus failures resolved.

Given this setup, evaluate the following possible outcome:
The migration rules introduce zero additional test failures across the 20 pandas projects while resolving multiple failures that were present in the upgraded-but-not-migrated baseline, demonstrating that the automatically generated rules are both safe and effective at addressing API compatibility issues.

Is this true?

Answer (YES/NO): NO